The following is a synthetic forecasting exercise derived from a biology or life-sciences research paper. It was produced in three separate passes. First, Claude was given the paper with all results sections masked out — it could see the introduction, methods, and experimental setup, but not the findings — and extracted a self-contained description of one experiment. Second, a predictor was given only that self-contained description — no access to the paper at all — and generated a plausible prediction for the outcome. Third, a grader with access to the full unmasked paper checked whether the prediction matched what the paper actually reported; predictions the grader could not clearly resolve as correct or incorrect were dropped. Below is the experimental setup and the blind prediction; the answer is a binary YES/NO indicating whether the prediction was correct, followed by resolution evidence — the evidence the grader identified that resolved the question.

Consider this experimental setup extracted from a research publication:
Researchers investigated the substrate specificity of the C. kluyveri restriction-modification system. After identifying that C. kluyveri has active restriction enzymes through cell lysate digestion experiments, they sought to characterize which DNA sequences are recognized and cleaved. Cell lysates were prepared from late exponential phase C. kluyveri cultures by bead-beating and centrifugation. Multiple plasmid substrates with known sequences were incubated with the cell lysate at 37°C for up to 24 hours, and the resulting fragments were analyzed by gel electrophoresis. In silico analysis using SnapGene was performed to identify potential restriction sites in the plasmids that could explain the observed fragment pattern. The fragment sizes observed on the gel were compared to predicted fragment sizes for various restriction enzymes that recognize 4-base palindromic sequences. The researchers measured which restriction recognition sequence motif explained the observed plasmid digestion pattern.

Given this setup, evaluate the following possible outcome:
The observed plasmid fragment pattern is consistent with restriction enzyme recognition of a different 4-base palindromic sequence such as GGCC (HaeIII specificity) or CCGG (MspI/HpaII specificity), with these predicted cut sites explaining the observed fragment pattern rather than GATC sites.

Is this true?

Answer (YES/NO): YES